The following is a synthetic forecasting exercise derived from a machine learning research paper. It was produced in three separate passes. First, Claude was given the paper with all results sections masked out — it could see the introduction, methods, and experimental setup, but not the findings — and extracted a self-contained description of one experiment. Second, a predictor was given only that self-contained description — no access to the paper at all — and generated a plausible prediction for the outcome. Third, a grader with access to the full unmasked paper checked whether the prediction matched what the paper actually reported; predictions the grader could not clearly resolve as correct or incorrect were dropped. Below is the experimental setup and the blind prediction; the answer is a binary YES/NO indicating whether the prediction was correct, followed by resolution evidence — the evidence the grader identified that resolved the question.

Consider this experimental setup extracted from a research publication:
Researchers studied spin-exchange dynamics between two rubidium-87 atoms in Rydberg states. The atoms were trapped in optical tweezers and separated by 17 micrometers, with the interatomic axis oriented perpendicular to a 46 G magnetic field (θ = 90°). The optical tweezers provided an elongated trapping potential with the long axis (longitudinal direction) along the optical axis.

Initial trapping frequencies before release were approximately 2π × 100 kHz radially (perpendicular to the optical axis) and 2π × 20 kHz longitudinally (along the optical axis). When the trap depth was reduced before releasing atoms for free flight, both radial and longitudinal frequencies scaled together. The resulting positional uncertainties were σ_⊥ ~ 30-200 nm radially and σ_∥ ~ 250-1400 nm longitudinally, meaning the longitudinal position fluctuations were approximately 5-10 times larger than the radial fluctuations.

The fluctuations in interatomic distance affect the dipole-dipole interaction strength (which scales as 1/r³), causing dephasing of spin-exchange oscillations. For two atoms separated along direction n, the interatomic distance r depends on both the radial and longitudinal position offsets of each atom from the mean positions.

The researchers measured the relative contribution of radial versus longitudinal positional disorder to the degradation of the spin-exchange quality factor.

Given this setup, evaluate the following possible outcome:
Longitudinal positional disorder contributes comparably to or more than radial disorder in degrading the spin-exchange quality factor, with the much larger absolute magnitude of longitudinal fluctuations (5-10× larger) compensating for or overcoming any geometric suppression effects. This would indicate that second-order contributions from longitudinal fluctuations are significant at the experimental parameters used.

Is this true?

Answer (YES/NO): NO